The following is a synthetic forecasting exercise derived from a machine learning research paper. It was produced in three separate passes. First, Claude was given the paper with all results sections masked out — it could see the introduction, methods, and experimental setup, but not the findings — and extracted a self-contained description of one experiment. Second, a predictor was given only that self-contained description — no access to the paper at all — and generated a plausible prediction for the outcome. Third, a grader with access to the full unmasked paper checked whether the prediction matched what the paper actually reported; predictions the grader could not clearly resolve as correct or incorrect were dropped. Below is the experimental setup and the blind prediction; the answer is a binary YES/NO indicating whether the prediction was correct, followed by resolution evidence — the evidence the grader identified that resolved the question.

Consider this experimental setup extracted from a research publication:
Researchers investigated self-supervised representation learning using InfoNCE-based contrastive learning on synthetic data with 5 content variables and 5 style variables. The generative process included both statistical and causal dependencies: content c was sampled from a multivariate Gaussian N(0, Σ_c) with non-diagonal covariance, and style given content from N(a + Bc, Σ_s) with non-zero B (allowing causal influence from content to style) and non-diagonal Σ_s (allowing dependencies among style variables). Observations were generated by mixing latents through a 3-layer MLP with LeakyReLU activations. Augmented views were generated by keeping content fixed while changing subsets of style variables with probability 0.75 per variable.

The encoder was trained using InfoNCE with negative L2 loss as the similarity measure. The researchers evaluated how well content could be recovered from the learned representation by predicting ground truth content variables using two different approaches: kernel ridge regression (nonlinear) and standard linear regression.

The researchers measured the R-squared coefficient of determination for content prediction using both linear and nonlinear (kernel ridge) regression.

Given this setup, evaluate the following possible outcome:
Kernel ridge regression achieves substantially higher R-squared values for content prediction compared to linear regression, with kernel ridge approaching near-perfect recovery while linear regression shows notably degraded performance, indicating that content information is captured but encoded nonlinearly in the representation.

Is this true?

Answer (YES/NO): NO